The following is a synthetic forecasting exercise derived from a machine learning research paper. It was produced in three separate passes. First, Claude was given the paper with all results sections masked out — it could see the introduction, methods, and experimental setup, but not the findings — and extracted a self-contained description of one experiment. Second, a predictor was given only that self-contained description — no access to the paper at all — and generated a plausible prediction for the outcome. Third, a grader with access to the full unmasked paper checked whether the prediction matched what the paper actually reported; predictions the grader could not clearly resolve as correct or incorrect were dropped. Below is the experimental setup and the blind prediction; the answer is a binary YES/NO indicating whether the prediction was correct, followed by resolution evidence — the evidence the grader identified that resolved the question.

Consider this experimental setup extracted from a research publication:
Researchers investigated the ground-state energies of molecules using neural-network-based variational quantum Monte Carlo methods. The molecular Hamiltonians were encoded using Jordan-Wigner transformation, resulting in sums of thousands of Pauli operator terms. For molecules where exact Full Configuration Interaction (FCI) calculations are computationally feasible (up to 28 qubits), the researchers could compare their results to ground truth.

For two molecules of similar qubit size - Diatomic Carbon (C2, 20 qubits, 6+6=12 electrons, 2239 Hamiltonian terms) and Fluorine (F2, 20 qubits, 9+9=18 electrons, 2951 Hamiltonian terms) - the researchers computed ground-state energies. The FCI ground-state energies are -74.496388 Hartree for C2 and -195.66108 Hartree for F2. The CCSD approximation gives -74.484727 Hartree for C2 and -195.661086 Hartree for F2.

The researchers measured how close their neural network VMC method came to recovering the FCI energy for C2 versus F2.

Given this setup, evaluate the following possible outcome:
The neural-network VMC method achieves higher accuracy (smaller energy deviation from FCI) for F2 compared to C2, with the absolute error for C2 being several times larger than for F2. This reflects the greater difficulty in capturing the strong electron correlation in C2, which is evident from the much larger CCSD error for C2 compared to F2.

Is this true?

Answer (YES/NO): YES